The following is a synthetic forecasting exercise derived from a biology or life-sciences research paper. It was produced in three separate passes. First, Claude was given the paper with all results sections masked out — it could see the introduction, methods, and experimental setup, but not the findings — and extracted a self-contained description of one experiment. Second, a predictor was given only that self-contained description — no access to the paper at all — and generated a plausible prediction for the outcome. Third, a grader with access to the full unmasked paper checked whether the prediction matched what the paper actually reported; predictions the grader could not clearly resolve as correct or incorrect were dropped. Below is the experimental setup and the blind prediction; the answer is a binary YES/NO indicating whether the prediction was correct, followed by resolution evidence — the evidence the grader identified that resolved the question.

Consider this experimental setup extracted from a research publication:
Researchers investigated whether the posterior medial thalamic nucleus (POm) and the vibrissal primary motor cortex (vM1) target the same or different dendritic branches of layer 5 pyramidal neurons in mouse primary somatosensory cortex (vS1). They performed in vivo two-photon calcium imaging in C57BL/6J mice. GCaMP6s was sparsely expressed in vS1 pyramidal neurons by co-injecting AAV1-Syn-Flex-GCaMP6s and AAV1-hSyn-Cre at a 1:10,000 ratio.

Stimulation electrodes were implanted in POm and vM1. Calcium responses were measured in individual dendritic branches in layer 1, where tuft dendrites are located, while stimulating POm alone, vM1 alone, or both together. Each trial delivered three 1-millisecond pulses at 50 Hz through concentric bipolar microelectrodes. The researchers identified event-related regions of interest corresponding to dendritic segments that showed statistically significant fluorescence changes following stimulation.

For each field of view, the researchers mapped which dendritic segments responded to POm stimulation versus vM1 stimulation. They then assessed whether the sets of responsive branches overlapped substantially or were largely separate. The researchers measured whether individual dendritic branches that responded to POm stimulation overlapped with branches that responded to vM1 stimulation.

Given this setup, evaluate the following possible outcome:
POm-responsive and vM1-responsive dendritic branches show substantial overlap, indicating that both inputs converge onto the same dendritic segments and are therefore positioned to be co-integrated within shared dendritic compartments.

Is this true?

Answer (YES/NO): YES